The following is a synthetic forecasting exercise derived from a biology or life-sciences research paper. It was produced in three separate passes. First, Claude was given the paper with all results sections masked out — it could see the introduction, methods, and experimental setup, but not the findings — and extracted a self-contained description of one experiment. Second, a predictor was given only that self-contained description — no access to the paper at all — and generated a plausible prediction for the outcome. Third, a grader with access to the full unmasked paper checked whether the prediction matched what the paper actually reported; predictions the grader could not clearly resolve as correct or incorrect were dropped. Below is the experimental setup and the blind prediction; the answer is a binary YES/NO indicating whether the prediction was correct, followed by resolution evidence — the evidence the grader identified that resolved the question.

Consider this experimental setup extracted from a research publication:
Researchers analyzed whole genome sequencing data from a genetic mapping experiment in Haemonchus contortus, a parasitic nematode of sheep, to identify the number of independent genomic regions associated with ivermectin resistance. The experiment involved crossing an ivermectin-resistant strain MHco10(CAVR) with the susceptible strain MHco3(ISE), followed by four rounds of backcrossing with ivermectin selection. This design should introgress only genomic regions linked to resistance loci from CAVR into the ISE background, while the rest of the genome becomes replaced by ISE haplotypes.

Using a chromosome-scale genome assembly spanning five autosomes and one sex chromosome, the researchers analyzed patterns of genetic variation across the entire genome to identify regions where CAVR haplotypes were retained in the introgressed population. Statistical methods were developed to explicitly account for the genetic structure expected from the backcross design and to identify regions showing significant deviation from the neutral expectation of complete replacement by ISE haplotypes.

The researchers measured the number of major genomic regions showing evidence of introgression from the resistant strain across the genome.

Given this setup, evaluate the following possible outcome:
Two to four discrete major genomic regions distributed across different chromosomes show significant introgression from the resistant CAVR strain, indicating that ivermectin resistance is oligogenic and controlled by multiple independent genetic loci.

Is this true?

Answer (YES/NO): NO